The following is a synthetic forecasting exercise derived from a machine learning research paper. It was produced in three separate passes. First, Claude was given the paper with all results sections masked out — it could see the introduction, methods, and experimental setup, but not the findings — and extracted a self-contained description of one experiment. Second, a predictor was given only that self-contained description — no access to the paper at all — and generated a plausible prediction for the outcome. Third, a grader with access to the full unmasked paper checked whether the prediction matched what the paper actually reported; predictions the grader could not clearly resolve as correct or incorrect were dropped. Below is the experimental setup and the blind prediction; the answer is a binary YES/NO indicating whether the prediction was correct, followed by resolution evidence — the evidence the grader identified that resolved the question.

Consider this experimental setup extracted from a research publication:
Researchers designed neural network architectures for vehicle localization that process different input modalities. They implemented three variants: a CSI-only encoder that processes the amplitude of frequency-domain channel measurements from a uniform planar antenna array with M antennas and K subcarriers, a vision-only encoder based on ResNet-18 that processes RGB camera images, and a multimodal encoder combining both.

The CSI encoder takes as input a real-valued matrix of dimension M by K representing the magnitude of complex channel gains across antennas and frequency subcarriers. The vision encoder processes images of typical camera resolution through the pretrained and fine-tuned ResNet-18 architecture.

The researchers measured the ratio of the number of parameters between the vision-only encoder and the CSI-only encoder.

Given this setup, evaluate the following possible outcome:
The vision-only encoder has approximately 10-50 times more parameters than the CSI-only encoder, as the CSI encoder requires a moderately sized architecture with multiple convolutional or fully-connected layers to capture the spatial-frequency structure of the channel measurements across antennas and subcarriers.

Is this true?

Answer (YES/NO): NO